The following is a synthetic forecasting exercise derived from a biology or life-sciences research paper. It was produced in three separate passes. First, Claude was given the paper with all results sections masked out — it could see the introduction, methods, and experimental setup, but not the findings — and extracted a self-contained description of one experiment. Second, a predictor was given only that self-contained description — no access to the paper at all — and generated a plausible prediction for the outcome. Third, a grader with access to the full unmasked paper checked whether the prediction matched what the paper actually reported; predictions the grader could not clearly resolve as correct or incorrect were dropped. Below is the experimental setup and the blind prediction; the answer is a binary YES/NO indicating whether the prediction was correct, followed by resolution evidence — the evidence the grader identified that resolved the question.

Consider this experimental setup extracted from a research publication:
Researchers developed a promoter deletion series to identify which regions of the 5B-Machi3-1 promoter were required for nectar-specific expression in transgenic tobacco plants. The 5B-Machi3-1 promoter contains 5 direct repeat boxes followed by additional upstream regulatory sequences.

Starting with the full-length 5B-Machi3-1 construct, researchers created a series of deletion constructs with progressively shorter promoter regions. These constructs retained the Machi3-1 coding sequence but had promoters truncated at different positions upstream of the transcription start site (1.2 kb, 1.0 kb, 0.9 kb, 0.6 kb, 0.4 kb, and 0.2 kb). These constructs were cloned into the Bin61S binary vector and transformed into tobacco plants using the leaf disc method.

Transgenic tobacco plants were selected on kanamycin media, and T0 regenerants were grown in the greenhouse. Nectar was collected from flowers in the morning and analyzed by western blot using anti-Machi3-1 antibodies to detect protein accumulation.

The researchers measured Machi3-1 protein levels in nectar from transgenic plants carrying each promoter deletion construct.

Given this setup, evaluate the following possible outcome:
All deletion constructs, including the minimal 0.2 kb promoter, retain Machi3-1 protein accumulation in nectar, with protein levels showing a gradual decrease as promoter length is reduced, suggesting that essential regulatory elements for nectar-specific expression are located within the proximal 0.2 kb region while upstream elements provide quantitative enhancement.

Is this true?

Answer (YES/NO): NO